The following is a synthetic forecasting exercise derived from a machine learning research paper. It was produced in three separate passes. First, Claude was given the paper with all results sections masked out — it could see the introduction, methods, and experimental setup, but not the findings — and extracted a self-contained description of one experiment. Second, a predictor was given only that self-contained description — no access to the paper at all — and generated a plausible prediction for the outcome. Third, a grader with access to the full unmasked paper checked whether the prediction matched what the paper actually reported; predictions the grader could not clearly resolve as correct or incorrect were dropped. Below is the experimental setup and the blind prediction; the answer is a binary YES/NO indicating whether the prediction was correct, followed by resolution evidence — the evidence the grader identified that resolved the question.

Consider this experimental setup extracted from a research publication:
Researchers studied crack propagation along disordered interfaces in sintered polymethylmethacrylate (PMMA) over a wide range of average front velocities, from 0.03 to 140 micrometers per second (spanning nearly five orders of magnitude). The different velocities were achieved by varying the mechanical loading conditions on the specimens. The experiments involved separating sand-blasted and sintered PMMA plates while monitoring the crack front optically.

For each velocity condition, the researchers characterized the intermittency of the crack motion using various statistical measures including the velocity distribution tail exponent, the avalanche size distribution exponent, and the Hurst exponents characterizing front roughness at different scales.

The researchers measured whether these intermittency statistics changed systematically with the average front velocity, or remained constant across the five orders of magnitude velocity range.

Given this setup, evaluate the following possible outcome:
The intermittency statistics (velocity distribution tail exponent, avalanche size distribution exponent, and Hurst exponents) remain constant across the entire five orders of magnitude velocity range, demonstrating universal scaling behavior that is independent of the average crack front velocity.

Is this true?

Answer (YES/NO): YES